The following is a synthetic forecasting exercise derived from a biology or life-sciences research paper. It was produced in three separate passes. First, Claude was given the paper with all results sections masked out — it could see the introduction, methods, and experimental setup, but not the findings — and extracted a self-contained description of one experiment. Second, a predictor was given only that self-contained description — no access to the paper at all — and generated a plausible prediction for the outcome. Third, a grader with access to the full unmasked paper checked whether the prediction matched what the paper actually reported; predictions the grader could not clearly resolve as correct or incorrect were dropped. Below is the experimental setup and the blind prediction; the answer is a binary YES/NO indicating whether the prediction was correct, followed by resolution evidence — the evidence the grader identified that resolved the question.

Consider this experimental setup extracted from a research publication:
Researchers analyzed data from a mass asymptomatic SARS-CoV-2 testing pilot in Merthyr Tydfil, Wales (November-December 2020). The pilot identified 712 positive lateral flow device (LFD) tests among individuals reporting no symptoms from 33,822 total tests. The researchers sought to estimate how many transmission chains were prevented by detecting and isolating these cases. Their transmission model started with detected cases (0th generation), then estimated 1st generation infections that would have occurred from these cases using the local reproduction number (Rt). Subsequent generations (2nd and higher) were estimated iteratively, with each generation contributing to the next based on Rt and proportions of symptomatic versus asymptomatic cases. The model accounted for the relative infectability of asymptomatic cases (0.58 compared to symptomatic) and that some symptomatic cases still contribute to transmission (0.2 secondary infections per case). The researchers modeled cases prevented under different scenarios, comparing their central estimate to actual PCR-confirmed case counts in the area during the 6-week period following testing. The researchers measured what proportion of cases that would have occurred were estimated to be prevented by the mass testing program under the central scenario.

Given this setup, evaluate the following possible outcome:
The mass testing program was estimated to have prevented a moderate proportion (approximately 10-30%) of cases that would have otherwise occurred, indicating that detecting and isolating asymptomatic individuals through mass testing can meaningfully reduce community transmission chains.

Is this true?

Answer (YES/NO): YES